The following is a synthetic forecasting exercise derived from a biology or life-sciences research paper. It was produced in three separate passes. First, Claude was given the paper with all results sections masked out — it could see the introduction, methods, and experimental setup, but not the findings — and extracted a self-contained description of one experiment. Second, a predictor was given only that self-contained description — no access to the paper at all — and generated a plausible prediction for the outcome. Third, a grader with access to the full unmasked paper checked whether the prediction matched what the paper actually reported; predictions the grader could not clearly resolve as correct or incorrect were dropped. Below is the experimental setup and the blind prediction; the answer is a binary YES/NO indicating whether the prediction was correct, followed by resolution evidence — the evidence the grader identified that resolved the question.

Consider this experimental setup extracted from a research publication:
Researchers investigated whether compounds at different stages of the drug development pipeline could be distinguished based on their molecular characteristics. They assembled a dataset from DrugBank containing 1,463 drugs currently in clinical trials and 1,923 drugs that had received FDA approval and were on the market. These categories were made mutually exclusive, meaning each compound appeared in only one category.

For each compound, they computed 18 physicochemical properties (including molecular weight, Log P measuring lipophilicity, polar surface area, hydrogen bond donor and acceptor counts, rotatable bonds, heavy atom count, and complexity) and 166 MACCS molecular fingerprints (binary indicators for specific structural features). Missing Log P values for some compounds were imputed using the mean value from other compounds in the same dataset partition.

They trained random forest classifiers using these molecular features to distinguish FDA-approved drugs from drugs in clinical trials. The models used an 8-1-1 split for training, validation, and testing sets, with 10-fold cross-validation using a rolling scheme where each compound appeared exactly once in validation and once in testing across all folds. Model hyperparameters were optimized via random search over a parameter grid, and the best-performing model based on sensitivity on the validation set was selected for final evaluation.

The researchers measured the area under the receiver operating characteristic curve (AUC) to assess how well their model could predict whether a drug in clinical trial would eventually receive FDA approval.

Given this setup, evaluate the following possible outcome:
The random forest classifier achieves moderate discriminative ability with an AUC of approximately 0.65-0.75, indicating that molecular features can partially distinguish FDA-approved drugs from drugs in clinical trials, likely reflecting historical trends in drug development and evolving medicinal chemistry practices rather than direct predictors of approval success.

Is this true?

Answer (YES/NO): YES